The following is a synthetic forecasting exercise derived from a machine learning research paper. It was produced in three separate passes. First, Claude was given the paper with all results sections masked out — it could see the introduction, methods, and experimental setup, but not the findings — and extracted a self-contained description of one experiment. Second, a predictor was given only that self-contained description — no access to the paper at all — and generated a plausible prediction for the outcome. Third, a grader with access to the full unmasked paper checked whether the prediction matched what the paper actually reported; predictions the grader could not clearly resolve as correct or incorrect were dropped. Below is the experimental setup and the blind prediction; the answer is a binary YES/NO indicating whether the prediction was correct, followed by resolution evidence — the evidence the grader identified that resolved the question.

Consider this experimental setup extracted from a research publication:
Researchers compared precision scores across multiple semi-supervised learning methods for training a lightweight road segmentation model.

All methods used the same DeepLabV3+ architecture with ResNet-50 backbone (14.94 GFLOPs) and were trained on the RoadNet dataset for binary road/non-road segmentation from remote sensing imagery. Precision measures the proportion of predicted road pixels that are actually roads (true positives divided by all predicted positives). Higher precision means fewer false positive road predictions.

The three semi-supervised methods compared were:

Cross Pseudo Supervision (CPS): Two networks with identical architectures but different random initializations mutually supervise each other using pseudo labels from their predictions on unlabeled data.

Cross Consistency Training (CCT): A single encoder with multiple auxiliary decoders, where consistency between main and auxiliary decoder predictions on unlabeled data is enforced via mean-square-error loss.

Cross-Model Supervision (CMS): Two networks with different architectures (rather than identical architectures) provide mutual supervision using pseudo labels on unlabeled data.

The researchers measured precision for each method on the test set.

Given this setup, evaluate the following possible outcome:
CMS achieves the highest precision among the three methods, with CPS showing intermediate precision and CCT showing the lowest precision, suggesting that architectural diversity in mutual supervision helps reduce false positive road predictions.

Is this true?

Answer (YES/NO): NO